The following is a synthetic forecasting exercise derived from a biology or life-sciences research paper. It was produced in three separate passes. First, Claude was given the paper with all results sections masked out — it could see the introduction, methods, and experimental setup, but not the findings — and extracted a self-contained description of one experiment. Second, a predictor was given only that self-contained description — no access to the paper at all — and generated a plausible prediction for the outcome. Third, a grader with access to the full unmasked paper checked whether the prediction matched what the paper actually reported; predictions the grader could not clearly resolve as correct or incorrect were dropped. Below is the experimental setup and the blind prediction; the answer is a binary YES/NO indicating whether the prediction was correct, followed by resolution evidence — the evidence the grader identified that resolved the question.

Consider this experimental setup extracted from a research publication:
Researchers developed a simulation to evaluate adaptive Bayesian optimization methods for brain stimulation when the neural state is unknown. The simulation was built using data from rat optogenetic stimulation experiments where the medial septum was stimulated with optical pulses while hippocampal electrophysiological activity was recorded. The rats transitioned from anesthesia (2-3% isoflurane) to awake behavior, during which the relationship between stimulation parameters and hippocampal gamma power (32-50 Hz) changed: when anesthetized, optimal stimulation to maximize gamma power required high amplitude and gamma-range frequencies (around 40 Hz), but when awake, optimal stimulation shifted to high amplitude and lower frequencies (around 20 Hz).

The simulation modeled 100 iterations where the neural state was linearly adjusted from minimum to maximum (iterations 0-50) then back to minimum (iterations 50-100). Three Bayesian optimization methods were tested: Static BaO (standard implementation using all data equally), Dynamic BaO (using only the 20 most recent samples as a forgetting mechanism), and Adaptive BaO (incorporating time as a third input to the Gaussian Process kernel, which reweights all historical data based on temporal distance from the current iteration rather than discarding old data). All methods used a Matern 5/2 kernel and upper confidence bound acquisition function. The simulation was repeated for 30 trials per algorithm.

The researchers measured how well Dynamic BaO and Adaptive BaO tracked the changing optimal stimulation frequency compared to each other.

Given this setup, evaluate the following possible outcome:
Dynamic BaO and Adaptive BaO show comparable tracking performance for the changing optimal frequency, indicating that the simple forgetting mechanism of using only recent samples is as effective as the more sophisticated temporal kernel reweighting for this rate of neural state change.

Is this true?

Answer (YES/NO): YES